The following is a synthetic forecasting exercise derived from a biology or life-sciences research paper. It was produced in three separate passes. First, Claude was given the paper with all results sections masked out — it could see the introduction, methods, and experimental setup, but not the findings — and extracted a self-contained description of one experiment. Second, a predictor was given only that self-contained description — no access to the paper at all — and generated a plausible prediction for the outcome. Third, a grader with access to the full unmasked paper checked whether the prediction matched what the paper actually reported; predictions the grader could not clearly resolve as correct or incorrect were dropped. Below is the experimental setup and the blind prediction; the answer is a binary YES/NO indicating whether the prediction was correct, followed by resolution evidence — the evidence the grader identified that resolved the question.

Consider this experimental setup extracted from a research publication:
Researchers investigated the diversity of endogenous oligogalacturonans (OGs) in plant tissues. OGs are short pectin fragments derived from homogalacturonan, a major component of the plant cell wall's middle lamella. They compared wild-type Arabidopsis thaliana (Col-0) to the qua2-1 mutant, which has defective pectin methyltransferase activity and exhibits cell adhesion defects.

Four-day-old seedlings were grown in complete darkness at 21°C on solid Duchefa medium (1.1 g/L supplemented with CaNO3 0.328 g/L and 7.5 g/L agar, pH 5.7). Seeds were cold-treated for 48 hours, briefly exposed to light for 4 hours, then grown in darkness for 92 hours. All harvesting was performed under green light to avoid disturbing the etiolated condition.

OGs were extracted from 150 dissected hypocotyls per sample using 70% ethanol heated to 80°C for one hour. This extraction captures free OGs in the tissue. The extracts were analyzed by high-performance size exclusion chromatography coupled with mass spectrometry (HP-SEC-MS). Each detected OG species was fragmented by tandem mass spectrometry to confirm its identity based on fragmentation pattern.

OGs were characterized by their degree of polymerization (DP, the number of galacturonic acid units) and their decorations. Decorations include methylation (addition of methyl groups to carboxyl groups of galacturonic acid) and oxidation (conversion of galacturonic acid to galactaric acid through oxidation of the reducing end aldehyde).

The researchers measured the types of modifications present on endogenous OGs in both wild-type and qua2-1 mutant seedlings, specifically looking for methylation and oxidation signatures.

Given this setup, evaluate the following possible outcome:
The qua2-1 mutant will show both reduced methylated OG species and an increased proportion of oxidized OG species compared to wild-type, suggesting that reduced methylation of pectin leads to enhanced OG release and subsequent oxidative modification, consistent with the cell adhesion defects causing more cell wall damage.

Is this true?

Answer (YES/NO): NO